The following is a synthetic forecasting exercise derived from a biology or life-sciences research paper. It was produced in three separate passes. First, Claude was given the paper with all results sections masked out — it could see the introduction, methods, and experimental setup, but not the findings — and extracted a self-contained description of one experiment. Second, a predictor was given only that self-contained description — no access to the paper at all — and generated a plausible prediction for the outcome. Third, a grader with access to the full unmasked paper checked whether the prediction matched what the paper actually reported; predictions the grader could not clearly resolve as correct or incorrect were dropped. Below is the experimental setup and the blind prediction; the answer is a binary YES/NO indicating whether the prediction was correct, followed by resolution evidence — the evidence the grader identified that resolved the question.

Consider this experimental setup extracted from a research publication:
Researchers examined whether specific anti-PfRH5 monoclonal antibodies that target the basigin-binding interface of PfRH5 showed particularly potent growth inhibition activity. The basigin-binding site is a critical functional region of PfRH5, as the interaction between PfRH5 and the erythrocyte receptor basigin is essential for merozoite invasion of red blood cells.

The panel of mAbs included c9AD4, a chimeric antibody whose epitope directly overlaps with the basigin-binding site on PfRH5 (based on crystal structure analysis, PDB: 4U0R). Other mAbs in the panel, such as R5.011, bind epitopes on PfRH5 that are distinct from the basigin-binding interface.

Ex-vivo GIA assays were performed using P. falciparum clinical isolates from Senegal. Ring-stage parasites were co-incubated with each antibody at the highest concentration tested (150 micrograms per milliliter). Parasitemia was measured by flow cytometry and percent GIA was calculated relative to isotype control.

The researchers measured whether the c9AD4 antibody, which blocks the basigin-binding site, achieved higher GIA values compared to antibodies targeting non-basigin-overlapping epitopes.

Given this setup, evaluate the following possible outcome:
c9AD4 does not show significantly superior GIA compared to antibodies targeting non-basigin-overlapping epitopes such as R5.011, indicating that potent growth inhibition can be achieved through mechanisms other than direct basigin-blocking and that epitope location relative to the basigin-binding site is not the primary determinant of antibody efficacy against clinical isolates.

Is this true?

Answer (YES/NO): NO